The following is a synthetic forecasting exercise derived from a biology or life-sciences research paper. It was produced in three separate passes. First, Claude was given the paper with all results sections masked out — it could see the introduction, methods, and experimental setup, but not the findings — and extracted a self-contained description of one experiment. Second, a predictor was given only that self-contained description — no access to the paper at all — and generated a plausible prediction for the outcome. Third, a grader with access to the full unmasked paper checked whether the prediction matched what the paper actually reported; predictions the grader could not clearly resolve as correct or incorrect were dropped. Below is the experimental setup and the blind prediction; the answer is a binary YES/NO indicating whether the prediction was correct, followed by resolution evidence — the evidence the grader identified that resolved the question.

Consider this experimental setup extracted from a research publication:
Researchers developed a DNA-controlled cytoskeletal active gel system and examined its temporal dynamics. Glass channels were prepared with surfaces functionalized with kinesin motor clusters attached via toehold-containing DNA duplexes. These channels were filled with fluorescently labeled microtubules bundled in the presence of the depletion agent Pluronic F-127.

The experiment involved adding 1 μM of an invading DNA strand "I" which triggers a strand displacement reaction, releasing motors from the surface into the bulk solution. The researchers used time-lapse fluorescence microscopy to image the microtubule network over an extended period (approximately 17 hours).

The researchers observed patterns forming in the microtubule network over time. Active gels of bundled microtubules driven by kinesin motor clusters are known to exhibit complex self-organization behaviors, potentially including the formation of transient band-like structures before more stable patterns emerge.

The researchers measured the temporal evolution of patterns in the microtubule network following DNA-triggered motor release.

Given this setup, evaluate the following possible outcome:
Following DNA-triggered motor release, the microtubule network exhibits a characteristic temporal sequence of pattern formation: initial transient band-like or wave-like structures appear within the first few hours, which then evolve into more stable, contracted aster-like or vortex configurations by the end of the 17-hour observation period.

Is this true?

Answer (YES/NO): NO